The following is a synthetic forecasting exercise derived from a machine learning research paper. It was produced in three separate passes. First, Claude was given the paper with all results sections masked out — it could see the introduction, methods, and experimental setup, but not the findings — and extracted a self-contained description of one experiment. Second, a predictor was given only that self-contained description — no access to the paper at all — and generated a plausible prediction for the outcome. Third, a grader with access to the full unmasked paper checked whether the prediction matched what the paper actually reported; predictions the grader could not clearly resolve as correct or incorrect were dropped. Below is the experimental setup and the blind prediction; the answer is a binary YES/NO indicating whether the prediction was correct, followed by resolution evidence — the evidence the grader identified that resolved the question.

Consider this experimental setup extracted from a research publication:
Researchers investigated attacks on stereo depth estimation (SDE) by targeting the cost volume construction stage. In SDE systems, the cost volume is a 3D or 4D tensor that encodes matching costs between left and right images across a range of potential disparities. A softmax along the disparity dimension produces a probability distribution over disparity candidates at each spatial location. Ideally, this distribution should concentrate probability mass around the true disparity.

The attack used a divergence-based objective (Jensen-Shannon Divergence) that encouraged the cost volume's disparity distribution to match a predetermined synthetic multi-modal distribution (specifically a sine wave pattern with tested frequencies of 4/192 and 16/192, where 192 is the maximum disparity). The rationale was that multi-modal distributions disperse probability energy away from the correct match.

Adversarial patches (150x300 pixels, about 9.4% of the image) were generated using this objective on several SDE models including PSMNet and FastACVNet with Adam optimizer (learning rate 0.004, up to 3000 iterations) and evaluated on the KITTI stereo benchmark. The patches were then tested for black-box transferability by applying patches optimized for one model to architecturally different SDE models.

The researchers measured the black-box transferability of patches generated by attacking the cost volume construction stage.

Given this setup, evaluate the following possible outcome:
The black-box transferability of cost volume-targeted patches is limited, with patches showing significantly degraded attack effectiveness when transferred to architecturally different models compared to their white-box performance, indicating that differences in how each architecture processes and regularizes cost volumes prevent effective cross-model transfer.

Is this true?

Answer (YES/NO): YES